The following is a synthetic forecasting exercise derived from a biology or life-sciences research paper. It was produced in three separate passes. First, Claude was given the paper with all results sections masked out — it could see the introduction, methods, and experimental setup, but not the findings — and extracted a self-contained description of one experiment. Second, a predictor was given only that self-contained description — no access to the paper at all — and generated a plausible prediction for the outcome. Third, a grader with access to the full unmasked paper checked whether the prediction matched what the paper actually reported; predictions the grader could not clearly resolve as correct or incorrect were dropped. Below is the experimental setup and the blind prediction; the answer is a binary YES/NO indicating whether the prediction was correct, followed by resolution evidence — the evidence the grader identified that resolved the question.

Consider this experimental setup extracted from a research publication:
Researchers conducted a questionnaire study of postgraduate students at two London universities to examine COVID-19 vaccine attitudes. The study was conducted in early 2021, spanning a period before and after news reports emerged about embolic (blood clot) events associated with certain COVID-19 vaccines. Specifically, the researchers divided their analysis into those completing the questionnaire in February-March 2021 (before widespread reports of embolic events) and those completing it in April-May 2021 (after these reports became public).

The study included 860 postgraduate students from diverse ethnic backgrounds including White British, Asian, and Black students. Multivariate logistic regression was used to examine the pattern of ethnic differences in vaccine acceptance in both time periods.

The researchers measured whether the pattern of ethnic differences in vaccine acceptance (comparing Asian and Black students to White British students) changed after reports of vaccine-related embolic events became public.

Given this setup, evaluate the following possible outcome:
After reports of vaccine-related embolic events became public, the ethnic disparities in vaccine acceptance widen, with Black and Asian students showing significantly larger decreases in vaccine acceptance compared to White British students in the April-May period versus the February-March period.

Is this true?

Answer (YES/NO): NO